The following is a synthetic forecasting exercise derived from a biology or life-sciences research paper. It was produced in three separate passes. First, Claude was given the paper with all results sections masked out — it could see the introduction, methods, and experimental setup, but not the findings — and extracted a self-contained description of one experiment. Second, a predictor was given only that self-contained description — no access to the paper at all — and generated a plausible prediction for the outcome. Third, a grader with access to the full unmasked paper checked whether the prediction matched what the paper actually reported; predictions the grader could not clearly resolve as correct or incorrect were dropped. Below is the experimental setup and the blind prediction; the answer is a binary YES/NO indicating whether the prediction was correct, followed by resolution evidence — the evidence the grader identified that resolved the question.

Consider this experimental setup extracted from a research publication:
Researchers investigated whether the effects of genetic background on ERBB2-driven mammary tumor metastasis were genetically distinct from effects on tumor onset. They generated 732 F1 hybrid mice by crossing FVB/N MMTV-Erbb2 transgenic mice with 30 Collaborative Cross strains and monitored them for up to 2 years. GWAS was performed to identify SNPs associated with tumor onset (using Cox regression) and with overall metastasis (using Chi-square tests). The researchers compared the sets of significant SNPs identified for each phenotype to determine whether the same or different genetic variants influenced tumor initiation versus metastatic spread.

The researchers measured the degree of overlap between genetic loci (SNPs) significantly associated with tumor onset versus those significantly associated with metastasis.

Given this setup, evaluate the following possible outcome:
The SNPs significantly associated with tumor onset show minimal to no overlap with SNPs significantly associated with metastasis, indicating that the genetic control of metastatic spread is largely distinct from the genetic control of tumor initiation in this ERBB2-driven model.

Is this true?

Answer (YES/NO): YES